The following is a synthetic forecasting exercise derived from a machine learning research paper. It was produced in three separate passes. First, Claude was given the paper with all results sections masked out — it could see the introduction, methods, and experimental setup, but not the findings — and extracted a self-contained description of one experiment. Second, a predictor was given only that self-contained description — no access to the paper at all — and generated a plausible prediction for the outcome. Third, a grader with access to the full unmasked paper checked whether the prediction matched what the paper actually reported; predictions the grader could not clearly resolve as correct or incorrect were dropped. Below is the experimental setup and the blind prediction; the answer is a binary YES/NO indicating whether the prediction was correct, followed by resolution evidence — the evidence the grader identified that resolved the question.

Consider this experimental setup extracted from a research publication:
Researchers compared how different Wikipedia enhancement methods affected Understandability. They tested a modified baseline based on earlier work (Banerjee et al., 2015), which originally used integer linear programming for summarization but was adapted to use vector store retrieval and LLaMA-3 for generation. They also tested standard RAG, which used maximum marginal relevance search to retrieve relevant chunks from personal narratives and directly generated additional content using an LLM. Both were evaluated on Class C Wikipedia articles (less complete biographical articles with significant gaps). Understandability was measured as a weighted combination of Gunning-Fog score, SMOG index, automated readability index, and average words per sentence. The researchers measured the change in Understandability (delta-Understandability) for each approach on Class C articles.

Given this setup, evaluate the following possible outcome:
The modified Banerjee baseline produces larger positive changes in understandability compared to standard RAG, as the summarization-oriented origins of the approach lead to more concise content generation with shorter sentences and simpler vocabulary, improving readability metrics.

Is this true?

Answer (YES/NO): NO